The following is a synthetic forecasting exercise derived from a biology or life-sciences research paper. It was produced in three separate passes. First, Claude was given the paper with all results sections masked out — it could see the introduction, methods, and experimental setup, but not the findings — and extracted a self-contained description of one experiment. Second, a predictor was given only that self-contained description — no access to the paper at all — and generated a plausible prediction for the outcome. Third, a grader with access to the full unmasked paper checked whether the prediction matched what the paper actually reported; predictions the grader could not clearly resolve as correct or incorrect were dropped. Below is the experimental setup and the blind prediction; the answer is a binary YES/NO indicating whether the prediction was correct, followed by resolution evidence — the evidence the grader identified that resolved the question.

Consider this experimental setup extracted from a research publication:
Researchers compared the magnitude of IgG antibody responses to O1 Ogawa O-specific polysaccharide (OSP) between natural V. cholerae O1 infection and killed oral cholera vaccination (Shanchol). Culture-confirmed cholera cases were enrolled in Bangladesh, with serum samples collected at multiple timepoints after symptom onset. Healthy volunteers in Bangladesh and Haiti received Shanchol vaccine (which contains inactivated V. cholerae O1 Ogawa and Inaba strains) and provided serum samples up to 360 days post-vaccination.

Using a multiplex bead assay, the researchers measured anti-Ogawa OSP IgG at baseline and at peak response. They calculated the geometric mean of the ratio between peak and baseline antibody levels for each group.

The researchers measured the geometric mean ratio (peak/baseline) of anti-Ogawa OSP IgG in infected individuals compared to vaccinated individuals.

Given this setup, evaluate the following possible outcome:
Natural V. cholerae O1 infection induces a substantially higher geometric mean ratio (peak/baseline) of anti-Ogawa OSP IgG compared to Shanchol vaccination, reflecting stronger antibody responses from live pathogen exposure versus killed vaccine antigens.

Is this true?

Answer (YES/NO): YES